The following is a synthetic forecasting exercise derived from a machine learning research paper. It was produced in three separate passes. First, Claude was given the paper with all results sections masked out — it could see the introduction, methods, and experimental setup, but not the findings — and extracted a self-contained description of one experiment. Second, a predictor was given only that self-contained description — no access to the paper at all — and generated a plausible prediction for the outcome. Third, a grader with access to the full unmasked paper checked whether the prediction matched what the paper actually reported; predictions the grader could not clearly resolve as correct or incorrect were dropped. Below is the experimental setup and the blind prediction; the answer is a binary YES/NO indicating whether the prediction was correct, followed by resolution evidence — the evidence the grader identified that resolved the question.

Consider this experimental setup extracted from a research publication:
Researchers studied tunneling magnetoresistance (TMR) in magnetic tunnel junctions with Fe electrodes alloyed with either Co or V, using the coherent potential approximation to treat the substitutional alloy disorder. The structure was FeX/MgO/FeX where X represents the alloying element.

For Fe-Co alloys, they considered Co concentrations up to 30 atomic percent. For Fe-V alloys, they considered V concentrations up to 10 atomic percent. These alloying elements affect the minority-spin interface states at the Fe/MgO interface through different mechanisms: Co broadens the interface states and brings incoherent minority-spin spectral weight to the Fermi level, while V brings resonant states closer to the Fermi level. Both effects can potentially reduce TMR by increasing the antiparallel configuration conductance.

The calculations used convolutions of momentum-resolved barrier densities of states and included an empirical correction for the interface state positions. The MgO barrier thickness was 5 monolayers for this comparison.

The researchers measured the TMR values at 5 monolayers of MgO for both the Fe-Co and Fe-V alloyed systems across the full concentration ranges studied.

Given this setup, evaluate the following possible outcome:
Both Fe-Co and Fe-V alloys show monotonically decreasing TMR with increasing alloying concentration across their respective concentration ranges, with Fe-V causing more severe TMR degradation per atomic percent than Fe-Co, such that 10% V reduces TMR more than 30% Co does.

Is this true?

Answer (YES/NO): NO